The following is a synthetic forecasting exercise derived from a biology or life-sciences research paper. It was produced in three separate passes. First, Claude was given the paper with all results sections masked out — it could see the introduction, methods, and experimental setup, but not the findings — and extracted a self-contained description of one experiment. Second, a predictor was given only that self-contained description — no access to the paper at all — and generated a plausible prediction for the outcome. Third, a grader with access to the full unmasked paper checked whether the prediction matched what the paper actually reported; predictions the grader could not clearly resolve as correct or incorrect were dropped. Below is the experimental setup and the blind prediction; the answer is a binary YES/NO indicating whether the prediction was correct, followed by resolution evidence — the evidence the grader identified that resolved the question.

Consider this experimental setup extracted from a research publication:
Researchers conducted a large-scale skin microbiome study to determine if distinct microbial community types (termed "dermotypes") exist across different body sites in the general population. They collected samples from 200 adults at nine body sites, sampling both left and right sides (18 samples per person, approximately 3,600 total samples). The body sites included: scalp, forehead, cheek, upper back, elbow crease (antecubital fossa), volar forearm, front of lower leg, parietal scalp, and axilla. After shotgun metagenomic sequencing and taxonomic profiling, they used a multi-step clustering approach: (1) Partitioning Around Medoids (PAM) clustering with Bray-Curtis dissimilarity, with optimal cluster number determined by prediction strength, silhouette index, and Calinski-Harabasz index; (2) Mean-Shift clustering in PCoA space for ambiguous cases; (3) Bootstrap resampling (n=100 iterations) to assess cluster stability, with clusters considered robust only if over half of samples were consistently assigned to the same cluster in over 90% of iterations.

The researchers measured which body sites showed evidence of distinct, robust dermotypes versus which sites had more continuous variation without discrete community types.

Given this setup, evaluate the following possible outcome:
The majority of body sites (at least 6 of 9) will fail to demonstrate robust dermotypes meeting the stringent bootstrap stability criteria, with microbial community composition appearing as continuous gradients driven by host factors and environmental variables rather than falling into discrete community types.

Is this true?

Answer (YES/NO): NO